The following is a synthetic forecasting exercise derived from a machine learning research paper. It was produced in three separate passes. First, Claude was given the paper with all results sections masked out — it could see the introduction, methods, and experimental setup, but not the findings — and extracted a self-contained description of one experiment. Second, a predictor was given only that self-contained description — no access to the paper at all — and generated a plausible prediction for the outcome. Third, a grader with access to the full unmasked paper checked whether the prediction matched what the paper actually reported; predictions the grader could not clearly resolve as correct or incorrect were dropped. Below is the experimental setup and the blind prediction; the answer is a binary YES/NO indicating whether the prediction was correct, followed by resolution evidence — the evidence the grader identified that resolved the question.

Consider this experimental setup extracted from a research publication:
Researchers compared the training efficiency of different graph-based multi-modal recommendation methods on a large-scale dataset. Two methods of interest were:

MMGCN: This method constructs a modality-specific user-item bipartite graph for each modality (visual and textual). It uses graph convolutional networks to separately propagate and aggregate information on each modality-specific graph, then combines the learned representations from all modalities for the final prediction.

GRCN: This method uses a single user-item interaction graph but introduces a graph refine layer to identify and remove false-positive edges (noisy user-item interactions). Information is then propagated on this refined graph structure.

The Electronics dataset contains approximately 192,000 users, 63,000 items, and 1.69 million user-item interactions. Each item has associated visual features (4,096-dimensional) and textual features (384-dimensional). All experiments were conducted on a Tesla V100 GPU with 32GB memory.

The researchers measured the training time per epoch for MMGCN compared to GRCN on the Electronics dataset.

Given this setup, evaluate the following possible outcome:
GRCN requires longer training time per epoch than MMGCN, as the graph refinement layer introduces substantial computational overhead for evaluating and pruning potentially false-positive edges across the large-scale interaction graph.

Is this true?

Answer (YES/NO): NO